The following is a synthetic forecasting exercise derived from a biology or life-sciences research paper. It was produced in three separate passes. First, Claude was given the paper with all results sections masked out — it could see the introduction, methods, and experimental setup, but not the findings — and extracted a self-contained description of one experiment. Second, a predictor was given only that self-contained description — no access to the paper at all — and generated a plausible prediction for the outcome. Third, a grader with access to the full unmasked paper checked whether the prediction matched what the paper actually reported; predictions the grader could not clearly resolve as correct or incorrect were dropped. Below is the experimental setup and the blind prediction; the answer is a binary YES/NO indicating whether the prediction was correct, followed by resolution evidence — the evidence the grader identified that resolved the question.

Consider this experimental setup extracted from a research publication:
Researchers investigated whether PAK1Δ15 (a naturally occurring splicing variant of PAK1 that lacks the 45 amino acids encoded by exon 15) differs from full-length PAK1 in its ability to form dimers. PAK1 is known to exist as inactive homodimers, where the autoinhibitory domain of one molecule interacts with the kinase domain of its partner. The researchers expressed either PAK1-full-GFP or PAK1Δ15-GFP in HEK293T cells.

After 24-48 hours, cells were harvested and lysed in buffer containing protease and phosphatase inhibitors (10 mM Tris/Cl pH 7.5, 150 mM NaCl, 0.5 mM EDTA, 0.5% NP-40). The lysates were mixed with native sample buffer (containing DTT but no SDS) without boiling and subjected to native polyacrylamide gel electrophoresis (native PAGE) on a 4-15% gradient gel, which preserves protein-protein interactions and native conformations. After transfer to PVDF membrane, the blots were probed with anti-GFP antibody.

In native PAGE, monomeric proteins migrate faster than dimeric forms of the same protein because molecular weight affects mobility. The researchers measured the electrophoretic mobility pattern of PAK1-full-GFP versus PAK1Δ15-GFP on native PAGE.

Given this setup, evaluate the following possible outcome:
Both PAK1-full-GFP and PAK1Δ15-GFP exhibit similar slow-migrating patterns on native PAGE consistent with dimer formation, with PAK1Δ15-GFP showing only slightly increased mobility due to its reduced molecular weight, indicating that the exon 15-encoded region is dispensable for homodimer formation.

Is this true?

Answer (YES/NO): NO